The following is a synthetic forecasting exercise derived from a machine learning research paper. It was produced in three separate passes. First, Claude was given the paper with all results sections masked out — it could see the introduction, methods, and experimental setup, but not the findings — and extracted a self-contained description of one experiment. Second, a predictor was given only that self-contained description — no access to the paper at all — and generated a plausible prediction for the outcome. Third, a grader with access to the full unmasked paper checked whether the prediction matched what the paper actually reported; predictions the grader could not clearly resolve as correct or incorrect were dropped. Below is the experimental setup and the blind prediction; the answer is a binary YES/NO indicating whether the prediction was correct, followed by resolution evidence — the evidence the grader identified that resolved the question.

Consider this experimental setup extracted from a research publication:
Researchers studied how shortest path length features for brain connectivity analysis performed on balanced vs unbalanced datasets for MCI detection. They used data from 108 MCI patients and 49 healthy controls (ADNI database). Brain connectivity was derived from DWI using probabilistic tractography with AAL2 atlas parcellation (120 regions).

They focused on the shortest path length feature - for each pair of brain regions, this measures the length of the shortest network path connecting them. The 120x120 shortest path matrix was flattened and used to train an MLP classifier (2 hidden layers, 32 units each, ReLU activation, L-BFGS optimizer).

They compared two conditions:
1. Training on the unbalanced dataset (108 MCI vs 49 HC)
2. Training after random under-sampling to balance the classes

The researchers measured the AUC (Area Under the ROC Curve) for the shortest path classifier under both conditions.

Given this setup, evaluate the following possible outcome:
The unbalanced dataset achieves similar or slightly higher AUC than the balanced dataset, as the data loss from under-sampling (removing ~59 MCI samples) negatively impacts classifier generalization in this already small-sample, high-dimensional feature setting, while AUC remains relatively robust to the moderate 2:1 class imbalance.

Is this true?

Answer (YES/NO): NO